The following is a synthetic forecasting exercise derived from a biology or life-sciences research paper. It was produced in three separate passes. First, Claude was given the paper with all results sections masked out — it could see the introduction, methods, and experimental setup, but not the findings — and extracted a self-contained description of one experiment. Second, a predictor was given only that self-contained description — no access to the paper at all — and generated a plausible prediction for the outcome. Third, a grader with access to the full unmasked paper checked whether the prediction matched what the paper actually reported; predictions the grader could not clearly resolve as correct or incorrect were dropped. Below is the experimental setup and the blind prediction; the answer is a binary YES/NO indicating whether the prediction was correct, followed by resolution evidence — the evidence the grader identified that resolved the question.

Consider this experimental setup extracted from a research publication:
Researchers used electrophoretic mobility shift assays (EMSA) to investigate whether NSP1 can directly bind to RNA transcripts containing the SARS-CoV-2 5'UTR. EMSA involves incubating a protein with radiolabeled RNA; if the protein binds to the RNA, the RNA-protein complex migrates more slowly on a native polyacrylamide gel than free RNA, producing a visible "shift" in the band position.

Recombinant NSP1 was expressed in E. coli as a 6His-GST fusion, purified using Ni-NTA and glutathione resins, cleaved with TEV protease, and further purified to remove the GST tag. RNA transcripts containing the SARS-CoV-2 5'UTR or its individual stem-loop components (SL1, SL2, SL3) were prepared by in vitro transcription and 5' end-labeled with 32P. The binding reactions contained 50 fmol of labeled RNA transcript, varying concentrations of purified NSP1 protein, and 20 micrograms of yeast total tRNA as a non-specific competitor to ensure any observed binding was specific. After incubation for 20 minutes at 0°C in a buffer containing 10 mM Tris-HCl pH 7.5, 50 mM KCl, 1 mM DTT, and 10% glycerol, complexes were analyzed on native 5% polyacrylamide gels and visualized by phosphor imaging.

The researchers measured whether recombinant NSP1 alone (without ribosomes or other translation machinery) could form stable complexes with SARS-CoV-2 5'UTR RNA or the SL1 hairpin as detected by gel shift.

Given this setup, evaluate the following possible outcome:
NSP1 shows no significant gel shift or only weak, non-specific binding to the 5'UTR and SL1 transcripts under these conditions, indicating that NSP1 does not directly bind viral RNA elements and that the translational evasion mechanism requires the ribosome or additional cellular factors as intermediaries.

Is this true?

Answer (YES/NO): YES